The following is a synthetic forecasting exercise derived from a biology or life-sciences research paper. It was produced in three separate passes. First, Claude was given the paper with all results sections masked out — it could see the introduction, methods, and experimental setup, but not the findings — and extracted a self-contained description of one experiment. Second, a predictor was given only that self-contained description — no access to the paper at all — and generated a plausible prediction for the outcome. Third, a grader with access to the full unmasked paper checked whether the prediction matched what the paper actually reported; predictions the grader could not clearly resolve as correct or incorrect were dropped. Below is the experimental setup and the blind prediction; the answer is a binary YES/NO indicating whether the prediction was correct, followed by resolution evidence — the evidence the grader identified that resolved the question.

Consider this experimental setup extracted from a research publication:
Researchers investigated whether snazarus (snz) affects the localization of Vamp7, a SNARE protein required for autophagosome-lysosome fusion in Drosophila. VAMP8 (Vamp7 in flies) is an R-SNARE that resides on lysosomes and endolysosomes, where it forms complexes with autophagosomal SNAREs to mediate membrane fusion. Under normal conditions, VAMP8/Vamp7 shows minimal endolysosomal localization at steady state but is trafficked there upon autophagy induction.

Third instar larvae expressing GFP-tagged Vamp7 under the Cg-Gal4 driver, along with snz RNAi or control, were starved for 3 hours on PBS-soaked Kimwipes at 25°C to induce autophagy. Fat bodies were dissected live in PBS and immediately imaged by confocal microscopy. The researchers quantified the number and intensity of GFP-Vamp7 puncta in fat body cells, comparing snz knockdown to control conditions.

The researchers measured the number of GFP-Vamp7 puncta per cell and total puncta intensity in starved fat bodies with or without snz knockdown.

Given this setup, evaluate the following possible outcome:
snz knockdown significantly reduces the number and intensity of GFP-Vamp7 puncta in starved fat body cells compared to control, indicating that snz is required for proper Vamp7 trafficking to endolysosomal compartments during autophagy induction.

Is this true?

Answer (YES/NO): NO